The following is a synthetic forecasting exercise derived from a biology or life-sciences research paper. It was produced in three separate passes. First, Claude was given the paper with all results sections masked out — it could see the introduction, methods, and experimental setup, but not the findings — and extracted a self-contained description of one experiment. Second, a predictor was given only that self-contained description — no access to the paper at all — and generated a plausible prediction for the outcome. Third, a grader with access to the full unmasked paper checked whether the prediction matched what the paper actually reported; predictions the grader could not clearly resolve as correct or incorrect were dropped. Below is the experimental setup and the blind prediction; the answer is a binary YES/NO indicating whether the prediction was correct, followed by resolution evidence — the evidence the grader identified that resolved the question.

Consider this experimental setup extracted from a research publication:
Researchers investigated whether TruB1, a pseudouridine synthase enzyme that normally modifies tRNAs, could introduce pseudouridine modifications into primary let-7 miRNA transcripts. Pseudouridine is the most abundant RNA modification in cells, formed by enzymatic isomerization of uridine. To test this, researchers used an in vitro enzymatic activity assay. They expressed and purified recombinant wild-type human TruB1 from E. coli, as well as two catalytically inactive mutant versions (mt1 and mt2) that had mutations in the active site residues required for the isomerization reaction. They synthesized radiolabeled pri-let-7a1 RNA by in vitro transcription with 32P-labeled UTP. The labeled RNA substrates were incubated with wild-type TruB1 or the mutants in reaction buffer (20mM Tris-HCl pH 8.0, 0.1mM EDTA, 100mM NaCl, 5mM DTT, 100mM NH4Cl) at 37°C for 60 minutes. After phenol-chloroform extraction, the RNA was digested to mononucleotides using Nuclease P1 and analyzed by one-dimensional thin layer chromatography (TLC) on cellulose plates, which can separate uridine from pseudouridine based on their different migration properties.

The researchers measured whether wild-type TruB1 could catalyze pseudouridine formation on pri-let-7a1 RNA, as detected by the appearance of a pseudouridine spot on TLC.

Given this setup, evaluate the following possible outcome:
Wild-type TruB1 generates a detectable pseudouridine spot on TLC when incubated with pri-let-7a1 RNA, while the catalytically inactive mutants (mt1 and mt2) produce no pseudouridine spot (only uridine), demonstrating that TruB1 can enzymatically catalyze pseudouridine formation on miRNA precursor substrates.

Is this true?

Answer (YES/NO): NO